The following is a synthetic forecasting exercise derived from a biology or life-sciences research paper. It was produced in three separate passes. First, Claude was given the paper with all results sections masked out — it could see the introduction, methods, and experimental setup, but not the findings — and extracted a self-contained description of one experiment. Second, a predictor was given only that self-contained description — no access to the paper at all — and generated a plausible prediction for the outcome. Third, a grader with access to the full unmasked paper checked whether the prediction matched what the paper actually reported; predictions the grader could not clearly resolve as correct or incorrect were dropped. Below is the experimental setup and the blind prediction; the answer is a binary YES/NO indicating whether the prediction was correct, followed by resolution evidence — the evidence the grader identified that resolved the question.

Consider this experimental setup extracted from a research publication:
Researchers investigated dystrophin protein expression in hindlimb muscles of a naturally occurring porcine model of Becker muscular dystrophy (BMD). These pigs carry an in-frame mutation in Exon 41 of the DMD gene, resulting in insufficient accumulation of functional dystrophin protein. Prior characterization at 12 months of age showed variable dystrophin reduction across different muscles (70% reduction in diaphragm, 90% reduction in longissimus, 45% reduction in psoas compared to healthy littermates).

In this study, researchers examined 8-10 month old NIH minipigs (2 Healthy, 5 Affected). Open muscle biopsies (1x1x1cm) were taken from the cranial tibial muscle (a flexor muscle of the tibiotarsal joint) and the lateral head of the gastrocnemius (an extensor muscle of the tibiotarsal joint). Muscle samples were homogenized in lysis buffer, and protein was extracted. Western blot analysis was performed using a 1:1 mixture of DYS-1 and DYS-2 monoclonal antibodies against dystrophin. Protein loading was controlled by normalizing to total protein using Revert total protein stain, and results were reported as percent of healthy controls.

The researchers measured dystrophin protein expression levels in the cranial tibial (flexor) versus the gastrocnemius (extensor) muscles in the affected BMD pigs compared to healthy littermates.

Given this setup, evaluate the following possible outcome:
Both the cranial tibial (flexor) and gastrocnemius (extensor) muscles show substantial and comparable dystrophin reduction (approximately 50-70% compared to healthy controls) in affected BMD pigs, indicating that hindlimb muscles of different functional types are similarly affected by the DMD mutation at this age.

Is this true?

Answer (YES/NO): NO